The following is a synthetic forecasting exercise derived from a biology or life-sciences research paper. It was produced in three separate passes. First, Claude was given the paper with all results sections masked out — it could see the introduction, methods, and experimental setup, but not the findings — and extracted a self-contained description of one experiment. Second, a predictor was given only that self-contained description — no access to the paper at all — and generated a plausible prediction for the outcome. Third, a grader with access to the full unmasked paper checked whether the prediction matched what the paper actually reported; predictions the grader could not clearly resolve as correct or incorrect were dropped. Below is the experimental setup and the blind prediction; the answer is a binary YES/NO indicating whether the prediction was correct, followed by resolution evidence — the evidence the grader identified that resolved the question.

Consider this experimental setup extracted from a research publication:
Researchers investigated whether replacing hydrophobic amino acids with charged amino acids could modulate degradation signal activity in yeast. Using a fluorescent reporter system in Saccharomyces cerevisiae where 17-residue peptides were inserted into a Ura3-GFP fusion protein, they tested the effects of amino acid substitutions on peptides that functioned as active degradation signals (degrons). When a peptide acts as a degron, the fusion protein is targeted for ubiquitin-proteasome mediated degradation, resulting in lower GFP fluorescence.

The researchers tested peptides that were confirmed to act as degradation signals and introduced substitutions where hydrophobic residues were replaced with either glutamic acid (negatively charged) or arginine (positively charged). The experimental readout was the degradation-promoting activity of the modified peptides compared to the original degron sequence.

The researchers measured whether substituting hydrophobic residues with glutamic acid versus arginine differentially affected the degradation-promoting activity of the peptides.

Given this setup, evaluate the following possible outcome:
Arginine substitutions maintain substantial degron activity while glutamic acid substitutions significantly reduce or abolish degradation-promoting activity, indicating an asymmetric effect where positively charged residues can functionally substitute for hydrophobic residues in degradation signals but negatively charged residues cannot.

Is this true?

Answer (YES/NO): YES